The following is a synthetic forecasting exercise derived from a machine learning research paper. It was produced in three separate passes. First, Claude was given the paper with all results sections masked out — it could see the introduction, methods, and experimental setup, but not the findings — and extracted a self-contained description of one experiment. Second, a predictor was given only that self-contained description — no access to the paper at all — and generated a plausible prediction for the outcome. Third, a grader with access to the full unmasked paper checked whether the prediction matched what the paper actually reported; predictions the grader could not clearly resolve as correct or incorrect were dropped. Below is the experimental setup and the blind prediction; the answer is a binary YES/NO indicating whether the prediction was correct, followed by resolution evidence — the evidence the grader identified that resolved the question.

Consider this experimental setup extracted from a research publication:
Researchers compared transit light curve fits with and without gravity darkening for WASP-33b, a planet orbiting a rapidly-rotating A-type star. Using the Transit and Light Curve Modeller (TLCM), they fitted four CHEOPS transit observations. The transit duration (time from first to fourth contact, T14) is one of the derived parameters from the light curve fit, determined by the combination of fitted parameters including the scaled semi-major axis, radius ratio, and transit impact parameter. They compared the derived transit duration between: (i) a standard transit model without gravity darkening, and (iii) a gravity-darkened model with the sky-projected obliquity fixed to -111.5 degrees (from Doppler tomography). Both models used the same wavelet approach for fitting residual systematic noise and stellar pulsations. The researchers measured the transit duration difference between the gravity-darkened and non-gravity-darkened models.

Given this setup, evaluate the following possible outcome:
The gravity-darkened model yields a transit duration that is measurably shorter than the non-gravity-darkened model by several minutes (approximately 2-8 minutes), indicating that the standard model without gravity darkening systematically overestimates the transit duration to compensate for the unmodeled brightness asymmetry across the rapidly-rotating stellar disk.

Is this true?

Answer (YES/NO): NO